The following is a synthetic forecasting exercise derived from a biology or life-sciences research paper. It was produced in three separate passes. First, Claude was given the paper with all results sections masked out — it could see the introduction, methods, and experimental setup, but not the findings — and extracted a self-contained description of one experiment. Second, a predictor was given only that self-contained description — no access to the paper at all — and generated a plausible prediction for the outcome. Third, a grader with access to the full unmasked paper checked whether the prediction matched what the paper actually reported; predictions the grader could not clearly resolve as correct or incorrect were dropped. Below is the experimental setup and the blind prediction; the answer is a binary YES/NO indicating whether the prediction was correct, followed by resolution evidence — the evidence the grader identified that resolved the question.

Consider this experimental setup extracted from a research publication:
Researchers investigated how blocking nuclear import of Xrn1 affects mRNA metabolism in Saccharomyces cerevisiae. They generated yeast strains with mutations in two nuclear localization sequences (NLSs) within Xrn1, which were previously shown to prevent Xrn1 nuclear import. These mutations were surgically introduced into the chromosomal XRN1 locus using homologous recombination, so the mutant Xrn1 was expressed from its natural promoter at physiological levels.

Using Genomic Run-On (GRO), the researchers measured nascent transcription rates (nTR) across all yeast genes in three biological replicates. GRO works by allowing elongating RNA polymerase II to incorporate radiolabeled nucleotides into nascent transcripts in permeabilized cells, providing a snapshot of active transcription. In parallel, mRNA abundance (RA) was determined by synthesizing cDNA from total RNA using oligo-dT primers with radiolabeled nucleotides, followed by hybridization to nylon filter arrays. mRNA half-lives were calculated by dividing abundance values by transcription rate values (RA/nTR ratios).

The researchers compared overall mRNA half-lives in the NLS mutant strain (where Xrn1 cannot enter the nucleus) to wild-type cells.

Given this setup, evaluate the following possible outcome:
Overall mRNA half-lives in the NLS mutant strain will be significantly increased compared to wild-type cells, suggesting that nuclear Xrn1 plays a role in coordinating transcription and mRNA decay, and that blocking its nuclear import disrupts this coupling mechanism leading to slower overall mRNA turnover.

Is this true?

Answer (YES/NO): YES